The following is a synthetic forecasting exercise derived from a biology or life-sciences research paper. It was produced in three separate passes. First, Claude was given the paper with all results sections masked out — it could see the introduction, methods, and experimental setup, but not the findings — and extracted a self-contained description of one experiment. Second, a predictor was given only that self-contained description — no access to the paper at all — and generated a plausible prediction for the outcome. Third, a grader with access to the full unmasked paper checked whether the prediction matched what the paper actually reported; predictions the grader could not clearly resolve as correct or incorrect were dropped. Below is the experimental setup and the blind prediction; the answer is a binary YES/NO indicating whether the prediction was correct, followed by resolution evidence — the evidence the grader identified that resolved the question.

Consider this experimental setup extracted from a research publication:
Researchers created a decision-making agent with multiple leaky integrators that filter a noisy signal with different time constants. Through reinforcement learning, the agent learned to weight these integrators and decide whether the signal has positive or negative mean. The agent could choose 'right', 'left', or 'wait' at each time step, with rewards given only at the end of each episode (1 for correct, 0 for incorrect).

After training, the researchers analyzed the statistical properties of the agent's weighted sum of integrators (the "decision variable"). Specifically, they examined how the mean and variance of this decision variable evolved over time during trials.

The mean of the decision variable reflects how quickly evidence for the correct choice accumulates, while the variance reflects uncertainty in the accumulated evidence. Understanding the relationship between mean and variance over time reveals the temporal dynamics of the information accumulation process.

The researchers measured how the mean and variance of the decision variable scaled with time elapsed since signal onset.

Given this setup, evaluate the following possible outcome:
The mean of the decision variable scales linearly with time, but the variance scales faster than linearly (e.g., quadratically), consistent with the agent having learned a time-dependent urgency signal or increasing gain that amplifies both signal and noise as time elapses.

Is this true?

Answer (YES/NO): NO